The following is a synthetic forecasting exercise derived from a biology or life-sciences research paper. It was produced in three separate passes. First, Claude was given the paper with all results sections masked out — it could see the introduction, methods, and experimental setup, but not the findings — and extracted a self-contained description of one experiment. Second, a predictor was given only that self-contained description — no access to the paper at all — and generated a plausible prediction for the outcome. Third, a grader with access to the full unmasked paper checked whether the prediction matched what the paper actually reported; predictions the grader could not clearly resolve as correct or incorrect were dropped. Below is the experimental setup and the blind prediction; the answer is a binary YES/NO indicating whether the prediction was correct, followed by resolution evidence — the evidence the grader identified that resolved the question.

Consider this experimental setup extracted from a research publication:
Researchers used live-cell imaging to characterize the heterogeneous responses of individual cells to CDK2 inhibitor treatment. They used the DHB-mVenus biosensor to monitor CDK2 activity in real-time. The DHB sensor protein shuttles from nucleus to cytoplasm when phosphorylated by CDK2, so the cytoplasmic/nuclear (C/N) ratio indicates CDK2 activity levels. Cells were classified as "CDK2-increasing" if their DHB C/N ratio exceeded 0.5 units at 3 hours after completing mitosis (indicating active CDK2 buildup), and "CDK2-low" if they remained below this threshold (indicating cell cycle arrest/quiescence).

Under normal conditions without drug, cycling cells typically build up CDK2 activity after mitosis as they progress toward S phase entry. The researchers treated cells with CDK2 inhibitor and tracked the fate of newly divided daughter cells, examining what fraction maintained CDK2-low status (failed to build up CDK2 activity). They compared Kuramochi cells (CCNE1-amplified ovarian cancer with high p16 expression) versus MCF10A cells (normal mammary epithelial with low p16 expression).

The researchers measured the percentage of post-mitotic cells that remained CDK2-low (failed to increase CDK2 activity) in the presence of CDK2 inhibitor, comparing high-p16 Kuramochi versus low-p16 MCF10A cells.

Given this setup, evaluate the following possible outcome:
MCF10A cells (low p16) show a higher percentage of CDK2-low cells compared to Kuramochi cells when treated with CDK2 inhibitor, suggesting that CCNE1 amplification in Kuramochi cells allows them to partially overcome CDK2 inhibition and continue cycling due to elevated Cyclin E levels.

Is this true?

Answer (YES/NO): NO